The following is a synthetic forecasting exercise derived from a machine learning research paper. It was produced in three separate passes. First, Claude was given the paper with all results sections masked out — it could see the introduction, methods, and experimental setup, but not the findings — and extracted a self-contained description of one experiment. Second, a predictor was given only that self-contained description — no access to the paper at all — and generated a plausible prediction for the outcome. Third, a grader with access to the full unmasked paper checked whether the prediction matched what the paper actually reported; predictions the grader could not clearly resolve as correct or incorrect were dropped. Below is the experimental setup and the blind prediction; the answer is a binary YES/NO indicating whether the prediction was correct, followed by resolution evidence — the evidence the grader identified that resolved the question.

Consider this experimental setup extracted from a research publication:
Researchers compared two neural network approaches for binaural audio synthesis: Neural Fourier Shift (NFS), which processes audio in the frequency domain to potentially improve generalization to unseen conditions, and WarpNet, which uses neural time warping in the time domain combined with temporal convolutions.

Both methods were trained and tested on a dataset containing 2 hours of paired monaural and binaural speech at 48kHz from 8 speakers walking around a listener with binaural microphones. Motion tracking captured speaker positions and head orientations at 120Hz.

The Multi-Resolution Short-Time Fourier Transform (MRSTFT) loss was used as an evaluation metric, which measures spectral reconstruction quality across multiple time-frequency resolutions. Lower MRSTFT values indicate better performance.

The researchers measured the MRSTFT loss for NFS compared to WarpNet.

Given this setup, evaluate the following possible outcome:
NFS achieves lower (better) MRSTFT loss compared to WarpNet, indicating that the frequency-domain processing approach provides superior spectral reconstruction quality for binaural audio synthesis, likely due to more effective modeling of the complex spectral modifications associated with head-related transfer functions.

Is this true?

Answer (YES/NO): YES